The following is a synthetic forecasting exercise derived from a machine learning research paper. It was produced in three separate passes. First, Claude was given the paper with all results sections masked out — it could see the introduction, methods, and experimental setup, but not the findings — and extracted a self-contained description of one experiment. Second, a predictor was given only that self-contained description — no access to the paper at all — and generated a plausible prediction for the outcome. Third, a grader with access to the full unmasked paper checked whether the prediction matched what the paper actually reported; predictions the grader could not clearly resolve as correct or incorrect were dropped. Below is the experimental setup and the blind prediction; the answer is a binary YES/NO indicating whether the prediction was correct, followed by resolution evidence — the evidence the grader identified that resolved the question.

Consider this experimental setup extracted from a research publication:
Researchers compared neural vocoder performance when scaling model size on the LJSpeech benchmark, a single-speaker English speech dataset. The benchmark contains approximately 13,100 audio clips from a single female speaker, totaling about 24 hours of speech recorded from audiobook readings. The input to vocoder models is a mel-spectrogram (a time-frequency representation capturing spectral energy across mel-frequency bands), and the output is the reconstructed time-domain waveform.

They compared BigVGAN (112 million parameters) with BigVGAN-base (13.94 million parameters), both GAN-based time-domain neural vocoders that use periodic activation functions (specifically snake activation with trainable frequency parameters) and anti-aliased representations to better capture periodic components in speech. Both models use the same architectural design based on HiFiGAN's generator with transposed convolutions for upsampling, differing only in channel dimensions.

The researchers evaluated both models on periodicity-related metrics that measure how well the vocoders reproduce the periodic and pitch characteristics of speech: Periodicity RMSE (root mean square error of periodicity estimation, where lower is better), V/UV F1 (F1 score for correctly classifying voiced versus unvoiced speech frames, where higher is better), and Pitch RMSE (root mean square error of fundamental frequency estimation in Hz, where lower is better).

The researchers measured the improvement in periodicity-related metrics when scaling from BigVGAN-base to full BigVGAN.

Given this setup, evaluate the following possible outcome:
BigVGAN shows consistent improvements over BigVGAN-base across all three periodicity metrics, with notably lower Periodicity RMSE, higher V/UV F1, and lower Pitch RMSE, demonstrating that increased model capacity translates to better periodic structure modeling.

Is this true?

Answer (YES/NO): YES